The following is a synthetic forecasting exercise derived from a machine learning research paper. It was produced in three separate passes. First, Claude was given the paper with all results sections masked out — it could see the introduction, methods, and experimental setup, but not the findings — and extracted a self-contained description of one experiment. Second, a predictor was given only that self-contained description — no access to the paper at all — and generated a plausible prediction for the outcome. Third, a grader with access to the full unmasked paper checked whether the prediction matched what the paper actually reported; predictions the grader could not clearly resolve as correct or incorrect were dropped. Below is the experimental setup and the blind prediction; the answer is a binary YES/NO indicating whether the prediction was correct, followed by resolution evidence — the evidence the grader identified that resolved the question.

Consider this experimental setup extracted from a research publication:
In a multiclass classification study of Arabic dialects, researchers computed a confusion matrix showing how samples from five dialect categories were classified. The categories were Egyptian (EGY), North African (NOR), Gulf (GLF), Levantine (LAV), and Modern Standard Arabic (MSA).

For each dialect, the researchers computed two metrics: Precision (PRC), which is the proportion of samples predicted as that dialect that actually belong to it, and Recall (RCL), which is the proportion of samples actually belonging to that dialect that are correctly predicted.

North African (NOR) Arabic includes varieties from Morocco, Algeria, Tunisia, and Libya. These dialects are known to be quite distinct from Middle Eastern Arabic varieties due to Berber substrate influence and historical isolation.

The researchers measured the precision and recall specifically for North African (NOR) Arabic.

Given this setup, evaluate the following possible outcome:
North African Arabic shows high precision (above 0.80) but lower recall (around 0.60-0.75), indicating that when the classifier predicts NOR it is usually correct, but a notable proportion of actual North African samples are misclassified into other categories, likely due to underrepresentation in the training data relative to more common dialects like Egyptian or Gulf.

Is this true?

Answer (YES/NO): NO